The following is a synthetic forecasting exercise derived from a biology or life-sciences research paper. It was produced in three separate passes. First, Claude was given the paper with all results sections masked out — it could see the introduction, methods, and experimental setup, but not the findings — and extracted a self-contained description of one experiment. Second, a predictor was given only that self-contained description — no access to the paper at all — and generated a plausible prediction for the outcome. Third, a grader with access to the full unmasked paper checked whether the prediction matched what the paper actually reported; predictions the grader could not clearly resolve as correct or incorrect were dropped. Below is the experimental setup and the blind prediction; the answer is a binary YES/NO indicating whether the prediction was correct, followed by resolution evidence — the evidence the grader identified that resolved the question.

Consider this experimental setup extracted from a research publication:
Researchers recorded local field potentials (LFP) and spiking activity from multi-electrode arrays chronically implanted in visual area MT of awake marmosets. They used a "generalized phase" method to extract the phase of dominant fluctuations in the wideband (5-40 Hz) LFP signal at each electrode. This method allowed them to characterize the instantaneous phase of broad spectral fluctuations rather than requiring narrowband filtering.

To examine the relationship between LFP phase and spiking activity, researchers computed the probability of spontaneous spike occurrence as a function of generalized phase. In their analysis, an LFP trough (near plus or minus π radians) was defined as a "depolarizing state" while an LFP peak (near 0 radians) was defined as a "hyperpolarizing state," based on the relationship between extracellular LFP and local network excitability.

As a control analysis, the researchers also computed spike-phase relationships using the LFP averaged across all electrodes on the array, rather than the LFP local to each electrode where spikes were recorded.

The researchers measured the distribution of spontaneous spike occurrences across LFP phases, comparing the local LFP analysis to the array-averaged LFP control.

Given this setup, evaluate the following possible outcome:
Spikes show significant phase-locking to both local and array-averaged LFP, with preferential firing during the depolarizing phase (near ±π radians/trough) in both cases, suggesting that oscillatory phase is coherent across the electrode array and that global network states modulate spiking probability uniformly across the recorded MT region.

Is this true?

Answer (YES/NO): NO